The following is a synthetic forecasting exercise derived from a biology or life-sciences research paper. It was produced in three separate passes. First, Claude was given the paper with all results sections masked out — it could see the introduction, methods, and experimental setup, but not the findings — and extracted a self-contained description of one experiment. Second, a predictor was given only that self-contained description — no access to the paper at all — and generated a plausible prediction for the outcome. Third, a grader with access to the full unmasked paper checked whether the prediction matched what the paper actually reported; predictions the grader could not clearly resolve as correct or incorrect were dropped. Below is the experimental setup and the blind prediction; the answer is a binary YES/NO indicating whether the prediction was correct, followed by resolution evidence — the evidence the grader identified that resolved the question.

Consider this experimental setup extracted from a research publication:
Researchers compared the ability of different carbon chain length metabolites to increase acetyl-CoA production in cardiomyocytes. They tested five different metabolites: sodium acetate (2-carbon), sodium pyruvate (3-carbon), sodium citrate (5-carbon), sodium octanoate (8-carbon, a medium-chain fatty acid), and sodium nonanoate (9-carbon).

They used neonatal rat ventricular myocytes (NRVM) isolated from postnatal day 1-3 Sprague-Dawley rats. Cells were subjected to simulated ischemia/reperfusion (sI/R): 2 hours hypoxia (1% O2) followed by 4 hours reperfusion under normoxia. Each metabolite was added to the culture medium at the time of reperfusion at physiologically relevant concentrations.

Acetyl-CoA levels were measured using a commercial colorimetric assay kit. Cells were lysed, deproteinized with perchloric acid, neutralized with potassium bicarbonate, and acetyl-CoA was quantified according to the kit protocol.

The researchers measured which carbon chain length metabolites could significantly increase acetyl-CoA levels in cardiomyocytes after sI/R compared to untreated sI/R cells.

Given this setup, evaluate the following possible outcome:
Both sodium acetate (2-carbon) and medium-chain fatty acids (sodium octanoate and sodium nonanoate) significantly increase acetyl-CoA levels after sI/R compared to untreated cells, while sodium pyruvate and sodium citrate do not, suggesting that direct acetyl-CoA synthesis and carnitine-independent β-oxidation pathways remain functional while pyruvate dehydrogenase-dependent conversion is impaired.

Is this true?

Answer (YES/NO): NO